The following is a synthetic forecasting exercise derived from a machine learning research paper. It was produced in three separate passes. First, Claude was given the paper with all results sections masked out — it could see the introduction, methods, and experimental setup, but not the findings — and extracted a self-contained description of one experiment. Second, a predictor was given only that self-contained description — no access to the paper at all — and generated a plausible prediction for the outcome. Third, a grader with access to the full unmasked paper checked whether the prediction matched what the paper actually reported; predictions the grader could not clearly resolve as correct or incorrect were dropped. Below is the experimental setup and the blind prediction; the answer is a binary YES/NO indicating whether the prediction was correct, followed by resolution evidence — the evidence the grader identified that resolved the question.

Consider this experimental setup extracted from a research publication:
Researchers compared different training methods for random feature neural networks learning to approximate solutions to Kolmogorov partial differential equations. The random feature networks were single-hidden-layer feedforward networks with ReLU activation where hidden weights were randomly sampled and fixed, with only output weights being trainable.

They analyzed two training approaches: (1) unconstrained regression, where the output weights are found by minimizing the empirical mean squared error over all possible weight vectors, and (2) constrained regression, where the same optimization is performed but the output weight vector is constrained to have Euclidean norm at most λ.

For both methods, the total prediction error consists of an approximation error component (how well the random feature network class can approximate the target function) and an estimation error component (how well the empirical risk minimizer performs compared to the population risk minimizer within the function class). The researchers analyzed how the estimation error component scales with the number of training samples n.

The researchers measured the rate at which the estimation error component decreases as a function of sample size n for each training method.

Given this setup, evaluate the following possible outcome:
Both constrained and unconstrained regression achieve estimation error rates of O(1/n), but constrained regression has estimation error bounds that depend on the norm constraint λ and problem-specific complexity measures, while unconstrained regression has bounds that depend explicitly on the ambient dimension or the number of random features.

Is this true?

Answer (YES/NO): NO